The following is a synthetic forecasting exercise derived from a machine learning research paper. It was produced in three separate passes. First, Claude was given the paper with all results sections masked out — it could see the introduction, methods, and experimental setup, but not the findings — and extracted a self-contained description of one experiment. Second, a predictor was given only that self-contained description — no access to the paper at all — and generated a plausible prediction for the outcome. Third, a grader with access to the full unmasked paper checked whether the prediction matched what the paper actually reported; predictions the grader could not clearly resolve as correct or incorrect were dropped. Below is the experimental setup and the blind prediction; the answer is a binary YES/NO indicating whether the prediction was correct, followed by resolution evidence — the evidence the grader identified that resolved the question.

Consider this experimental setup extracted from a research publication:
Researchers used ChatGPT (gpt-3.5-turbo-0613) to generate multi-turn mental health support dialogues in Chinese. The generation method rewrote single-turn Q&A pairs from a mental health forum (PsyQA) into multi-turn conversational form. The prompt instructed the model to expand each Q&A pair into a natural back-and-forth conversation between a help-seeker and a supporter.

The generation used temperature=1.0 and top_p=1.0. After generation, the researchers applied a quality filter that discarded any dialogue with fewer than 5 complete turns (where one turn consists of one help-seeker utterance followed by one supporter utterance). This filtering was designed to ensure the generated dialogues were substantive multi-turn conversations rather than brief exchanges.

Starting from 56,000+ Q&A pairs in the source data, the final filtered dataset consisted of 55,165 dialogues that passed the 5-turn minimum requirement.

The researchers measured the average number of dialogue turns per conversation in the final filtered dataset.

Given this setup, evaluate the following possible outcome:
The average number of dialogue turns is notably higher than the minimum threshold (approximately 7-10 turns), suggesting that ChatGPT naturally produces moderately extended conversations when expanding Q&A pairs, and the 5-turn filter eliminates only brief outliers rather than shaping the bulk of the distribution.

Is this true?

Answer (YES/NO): NO